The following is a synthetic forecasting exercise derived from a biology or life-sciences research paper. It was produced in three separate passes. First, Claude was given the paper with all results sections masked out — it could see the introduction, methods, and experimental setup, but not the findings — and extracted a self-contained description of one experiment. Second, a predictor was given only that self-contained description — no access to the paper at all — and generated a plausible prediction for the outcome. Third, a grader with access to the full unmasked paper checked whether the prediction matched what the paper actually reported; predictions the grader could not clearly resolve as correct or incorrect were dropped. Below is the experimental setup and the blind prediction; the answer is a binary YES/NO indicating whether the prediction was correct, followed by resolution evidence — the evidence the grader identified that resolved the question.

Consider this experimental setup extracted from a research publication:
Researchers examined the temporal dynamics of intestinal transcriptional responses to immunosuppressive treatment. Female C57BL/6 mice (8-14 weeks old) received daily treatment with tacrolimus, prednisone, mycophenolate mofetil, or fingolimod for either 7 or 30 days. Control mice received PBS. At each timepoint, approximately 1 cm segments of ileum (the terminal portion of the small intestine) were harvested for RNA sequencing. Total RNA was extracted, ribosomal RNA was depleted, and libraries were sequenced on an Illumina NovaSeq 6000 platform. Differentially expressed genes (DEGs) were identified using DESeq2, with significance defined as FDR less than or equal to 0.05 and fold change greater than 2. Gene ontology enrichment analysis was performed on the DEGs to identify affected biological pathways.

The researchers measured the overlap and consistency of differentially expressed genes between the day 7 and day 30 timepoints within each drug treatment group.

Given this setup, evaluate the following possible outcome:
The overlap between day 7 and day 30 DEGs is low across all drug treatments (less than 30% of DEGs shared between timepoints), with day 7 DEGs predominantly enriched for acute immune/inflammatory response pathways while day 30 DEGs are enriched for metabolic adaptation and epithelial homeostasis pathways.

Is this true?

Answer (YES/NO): NO